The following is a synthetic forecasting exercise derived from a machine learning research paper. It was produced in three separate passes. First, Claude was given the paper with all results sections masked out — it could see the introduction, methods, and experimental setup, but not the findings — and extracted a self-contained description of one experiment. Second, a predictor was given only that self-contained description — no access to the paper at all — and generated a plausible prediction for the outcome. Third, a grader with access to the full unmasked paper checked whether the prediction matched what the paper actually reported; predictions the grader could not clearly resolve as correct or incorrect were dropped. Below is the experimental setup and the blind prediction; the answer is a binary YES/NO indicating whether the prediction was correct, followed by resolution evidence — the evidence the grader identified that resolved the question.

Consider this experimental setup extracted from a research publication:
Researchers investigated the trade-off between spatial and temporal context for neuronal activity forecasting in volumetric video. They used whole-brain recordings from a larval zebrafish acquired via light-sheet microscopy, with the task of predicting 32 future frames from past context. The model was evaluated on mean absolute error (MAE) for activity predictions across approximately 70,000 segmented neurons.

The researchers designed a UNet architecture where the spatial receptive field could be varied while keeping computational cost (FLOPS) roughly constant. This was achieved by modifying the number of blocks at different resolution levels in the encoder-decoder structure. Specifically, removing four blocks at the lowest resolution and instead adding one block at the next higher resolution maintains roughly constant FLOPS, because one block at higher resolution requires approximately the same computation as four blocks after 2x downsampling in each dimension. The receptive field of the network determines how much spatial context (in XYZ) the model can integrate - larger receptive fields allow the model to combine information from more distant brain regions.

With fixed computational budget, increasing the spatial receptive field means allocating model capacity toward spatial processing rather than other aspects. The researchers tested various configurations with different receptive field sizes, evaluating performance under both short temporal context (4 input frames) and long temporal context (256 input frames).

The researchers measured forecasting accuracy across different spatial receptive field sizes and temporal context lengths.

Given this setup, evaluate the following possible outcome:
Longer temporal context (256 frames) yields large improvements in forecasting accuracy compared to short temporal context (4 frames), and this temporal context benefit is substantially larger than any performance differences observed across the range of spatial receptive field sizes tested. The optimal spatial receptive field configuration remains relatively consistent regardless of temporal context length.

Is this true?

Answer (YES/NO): NO